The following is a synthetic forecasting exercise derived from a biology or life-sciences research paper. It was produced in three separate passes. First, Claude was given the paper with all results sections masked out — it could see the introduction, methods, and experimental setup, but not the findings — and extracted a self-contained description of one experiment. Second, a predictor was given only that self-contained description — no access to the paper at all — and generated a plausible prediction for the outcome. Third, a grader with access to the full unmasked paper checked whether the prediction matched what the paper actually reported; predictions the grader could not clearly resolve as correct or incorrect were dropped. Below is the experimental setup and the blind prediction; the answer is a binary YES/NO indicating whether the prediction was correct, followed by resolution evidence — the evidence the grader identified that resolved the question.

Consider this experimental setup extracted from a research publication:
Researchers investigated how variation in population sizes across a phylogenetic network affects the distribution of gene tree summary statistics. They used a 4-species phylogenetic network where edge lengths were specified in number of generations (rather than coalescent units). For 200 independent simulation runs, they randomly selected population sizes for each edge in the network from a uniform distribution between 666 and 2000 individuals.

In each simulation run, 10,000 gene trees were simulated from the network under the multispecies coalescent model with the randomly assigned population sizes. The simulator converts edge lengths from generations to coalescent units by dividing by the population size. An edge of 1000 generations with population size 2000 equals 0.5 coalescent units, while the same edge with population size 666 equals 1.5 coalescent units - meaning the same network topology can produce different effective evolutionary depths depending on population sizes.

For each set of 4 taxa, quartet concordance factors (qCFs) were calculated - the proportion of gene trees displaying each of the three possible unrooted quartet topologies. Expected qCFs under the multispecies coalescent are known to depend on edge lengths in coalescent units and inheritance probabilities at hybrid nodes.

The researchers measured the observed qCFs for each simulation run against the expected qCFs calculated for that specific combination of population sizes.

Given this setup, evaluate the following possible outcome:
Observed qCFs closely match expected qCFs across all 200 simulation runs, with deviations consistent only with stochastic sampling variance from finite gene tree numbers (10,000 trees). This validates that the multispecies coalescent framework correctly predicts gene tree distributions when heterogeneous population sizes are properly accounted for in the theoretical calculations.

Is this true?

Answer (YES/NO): YES